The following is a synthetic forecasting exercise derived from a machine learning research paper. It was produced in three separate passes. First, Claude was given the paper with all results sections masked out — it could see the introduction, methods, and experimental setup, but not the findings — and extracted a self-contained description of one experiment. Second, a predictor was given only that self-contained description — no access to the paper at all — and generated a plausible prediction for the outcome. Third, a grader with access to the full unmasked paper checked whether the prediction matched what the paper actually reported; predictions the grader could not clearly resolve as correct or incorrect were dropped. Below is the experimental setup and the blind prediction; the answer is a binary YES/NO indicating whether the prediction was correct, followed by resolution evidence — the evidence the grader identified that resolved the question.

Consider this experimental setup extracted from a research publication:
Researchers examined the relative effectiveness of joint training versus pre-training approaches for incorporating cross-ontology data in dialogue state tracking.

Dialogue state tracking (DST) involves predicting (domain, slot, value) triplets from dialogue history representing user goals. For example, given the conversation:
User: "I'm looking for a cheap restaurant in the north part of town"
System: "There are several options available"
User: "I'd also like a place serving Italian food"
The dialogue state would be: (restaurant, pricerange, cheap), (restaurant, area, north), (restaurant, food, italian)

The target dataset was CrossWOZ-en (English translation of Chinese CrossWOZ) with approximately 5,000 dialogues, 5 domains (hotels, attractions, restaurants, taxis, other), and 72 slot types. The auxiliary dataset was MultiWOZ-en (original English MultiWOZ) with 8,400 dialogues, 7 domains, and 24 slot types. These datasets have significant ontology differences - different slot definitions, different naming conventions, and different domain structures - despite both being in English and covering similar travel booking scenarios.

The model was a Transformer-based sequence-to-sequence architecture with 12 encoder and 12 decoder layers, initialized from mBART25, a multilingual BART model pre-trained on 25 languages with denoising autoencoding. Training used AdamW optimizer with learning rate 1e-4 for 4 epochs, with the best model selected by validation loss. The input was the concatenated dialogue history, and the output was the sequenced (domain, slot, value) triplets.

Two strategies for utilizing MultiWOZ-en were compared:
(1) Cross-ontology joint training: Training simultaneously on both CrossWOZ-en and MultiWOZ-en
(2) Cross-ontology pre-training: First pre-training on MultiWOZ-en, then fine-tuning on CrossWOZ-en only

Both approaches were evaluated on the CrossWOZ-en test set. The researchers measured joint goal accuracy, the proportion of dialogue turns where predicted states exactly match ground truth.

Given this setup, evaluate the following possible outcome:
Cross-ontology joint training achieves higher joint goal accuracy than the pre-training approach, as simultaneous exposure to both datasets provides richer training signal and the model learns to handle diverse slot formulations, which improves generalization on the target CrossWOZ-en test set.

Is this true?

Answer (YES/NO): NO